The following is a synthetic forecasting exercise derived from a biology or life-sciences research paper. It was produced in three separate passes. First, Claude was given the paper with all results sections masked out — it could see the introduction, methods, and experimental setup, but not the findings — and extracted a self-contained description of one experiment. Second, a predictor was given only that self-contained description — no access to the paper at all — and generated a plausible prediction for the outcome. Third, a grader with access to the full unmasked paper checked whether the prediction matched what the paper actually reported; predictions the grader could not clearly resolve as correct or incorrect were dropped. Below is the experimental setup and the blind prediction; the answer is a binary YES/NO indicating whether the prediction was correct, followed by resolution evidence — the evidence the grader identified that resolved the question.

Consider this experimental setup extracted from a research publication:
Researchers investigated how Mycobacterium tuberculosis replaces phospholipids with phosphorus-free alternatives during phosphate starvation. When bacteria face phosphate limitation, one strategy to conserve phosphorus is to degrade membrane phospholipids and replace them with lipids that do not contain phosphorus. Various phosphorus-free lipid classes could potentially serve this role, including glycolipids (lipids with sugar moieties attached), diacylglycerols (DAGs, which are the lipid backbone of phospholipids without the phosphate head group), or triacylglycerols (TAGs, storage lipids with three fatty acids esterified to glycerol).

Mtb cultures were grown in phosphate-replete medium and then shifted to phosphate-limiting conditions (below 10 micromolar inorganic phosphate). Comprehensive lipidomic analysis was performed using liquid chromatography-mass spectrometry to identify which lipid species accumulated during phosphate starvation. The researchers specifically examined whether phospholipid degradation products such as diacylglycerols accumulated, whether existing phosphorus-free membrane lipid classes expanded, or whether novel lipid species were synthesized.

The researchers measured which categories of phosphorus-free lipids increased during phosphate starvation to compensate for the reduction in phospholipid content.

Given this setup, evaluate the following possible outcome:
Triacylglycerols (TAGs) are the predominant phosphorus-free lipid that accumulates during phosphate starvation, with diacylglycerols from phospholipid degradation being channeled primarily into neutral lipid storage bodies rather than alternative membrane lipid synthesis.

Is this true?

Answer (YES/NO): NO